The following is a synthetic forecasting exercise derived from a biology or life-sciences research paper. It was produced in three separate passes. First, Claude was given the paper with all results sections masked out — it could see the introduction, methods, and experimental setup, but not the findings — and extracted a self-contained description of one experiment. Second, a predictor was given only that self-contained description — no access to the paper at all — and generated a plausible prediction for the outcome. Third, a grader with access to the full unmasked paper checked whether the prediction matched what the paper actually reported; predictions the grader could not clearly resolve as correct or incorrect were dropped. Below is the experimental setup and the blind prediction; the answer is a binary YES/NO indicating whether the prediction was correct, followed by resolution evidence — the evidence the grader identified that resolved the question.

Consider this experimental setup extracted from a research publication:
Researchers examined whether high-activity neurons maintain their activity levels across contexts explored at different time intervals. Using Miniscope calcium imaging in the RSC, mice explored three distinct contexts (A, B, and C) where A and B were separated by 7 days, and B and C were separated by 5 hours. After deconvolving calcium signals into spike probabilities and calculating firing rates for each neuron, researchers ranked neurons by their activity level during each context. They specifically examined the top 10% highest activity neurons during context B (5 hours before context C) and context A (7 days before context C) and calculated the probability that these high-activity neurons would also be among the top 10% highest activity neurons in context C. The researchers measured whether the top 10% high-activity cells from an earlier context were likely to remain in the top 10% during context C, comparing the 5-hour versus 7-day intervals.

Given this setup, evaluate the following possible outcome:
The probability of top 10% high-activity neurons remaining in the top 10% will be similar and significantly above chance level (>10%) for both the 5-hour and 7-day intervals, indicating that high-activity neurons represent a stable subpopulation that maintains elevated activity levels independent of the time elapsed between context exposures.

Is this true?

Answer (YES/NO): NO